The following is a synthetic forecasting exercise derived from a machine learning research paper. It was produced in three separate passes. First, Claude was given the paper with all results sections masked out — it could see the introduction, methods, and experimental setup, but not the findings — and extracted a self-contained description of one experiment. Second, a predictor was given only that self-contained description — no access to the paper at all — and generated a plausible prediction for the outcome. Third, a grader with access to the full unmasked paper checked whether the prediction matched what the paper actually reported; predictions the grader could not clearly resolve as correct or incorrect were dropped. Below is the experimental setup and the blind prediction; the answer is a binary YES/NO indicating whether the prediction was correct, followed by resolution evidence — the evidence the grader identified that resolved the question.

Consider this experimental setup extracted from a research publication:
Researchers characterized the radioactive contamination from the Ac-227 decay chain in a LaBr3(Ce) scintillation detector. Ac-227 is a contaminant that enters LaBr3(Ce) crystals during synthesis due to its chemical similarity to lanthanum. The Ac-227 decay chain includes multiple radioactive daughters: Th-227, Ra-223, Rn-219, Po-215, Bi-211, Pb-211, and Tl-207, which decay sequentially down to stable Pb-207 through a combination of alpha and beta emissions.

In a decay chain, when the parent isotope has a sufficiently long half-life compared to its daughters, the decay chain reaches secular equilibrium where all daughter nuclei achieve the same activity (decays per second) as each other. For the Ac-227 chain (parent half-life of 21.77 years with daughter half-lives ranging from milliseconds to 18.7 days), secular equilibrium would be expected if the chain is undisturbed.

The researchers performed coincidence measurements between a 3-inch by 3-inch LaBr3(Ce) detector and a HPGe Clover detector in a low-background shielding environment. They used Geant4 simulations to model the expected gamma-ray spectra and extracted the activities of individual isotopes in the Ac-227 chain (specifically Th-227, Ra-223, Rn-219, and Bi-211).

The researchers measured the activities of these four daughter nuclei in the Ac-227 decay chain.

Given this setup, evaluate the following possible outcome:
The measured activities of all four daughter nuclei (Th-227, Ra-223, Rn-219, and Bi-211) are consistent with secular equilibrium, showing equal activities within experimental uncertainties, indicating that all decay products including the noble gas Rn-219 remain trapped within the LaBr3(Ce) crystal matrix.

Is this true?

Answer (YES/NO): NO